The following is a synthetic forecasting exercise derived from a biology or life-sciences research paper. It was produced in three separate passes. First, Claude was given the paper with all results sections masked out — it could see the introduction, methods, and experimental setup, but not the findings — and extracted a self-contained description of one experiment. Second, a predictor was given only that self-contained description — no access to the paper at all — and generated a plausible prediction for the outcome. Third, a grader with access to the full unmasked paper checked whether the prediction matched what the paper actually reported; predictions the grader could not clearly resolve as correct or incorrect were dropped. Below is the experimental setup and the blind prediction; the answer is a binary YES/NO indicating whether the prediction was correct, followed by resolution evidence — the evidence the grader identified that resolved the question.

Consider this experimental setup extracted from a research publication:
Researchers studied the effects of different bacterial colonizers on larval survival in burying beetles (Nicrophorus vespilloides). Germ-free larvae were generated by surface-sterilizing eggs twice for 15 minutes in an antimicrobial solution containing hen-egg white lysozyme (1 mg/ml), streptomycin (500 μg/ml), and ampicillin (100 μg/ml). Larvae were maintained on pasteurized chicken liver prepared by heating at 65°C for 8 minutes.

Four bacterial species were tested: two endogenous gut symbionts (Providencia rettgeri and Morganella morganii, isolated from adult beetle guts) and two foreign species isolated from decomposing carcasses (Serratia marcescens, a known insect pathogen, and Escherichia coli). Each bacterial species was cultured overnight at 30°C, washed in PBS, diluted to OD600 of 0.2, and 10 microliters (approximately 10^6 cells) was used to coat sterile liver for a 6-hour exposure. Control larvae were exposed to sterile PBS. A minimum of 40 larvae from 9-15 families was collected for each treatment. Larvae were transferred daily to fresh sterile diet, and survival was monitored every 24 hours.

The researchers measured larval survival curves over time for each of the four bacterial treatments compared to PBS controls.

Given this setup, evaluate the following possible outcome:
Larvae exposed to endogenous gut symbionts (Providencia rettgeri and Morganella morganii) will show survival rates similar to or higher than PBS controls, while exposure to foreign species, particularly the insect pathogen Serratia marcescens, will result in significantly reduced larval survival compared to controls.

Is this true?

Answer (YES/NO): YES